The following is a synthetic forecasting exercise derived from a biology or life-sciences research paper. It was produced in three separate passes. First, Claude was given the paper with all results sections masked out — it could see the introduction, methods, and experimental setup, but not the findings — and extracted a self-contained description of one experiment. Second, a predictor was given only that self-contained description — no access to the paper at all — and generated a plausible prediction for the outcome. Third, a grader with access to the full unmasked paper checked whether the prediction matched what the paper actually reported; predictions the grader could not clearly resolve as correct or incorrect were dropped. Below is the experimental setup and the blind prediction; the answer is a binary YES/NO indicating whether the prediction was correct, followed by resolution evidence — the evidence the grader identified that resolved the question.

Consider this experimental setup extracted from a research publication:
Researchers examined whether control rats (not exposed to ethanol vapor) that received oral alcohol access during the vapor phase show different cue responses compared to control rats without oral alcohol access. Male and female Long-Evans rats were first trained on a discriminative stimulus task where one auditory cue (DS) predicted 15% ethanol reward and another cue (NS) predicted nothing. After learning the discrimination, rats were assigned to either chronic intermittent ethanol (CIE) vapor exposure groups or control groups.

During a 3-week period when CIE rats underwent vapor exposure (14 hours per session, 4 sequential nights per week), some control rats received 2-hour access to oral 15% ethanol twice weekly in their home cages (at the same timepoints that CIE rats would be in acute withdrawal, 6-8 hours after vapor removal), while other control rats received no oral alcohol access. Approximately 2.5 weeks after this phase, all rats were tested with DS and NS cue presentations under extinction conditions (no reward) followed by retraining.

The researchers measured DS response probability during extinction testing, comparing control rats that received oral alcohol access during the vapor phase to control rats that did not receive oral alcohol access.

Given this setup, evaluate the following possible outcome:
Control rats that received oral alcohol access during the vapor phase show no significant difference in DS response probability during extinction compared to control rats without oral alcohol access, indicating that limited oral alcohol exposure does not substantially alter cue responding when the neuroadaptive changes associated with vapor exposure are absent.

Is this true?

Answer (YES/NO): YES